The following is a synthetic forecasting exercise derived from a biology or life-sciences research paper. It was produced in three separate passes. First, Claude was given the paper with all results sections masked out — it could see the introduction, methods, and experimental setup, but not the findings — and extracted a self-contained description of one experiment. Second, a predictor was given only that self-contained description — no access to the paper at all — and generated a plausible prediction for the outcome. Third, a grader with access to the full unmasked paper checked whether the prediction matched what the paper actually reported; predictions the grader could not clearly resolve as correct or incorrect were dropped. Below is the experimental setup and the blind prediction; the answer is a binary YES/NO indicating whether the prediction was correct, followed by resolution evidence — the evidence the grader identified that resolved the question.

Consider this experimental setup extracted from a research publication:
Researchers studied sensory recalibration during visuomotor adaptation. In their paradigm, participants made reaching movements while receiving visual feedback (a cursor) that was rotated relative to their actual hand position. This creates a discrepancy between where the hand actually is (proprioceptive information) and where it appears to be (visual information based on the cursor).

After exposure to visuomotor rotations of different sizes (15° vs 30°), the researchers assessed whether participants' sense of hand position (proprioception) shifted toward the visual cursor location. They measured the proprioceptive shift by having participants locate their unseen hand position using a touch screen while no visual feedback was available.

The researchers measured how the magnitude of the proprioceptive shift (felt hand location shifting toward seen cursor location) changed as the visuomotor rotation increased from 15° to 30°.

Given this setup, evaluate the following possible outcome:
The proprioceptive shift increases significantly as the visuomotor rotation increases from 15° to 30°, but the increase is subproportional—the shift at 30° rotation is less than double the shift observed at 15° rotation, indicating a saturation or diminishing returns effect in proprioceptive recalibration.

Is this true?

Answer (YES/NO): NO